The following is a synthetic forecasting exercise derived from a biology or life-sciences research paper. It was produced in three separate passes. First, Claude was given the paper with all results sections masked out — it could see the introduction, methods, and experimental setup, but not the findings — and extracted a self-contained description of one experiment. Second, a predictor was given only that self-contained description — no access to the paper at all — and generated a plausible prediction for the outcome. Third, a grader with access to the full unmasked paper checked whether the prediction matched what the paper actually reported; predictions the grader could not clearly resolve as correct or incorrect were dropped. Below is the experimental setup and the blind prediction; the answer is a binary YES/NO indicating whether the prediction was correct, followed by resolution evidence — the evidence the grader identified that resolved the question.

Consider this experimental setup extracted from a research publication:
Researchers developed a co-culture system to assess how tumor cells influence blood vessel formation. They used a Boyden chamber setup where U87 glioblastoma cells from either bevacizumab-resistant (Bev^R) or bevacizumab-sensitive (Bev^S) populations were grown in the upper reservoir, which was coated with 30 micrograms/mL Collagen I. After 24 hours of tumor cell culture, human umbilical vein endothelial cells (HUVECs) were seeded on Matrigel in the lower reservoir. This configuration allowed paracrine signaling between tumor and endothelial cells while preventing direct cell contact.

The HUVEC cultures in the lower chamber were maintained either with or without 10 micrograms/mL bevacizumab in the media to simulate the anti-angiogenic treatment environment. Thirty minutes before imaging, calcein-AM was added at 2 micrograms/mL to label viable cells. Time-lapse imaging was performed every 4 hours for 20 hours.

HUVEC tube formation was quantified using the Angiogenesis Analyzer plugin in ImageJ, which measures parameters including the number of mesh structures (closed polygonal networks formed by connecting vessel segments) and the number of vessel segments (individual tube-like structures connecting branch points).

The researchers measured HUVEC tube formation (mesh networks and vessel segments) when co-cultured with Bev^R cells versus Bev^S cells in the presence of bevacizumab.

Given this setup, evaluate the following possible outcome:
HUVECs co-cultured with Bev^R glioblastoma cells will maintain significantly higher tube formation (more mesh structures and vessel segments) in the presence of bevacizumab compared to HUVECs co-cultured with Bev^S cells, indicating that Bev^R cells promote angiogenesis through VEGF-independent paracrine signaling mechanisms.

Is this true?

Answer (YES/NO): YES